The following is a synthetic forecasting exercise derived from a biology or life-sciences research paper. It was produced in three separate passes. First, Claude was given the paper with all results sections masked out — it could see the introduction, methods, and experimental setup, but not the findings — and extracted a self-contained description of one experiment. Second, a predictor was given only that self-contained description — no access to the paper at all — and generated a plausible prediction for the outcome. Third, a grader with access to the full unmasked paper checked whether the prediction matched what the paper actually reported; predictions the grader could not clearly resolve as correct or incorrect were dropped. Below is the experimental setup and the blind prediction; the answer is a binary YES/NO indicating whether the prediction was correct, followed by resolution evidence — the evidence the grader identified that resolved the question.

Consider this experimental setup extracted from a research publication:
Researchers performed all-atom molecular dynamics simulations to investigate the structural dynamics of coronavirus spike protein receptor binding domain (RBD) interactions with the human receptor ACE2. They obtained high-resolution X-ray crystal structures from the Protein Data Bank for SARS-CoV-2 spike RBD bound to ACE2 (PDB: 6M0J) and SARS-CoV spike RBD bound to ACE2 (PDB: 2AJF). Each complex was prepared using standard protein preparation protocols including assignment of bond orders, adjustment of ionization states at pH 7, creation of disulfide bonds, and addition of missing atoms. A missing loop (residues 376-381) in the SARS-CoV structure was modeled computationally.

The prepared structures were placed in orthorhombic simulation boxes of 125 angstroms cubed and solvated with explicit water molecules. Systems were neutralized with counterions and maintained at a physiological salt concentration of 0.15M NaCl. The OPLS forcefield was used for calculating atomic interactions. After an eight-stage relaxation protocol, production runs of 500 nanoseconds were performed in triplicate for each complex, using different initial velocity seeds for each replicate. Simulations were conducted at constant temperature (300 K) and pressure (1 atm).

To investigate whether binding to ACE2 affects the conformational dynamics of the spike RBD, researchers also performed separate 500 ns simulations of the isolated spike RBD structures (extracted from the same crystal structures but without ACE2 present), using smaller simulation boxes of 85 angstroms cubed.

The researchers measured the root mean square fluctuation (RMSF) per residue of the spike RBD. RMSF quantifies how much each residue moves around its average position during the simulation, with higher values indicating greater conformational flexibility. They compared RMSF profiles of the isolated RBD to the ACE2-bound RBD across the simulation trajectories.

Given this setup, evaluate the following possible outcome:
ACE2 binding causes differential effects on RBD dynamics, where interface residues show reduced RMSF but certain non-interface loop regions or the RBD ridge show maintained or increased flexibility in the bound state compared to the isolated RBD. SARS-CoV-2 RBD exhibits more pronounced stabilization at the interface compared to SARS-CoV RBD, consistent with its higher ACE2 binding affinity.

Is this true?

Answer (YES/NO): YES